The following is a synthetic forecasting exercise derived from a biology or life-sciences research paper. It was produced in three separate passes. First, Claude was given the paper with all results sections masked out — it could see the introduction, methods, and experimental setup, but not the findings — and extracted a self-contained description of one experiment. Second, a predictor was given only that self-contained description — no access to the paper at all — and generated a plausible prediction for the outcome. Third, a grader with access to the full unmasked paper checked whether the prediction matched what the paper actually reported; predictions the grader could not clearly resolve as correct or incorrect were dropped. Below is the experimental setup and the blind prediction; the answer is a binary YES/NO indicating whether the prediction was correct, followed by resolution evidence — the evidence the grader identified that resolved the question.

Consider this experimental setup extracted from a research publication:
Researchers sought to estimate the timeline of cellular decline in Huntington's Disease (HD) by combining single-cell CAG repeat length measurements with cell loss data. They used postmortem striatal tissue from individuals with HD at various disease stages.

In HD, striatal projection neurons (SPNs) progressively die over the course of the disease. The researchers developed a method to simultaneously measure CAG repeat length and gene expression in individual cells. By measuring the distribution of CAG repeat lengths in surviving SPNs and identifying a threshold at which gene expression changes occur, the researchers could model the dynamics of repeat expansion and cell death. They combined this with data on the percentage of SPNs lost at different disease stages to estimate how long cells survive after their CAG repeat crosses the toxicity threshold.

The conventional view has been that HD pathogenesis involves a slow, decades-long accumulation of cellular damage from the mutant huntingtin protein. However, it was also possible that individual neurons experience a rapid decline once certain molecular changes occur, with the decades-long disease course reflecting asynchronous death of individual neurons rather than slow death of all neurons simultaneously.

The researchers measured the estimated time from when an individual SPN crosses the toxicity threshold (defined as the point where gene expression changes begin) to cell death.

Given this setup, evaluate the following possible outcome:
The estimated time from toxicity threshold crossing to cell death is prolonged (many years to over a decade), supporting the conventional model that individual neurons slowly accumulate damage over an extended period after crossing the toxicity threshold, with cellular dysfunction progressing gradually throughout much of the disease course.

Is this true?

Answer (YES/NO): NO